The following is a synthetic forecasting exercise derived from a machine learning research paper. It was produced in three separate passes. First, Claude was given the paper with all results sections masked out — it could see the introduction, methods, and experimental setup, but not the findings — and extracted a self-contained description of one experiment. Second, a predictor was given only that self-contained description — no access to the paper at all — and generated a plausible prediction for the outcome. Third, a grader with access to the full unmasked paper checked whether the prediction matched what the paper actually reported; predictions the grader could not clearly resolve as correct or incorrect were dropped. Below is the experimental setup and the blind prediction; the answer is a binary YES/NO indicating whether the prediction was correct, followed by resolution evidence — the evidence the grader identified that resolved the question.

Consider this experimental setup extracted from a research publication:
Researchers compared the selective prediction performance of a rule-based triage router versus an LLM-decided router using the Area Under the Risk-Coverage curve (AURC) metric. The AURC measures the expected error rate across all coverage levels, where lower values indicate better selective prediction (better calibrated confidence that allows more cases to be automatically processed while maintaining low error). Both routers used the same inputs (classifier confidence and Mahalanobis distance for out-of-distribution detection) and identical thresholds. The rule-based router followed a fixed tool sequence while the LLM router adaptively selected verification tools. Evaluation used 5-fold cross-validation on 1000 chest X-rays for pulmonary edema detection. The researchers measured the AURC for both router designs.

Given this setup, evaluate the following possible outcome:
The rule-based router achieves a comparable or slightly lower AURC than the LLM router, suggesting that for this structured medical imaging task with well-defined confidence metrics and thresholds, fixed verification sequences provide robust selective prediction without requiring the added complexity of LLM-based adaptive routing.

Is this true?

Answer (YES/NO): NO